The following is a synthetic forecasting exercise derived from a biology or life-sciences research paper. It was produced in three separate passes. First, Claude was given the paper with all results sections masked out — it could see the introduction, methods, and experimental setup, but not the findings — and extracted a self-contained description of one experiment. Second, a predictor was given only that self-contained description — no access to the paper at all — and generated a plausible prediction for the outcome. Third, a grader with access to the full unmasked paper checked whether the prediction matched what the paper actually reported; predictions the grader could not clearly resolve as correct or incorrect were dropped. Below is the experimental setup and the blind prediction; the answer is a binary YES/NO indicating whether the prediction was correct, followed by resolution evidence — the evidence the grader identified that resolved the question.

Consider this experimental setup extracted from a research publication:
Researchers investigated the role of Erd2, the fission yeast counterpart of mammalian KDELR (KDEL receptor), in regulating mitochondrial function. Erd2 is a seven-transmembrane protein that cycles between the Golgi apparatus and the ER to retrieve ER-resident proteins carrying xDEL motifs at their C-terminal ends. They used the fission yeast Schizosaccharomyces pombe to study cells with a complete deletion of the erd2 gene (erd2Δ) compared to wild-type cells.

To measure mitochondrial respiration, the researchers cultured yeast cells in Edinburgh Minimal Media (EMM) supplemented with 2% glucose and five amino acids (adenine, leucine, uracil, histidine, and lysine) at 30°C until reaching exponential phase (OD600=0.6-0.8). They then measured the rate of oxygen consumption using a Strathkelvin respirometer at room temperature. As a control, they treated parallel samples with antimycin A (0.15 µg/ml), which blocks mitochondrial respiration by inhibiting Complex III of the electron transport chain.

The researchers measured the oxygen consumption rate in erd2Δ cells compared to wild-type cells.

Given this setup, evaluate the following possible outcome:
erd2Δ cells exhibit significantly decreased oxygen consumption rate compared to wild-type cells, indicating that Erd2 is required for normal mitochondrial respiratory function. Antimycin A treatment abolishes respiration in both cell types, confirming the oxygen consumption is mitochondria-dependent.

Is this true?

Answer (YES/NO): NO